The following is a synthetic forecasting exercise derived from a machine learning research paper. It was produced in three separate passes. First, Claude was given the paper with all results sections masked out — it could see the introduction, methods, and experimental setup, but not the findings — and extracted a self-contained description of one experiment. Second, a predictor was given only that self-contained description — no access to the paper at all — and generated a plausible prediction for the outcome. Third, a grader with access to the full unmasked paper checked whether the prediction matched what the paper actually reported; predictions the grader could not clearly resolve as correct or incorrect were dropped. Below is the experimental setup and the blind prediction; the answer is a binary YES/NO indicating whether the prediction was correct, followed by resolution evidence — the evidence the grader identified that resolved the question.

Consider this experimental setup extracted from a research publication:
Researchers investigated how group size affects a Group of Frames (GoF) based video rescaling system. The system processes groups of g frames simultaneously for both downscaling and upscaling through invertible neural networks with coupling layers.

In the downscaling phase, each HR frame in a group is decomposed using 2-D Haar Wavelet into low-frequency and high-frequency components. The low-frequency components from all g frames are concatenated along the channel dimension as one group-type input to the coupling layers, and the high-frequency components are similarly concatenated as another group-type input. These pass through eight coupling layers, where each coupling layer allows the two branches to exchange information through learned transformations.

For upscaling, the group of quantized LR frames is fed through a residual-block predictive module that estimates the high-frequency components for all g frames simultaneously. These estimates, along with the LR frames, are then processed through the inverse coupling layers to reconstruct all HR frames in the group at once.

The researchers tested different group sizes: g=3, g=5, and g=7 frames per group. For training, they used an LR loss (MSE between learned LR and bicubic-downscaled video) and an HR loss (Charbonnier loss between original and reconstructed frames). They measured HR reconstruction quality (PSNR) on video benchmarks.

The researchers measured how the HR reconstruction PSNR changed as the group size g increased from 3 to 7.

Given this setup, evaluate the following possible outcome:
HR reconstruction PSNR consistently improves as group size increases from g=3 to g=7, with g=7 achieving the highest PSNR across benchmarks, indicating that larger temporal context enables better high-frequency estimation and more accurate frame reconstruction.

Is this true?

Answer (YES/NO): NO